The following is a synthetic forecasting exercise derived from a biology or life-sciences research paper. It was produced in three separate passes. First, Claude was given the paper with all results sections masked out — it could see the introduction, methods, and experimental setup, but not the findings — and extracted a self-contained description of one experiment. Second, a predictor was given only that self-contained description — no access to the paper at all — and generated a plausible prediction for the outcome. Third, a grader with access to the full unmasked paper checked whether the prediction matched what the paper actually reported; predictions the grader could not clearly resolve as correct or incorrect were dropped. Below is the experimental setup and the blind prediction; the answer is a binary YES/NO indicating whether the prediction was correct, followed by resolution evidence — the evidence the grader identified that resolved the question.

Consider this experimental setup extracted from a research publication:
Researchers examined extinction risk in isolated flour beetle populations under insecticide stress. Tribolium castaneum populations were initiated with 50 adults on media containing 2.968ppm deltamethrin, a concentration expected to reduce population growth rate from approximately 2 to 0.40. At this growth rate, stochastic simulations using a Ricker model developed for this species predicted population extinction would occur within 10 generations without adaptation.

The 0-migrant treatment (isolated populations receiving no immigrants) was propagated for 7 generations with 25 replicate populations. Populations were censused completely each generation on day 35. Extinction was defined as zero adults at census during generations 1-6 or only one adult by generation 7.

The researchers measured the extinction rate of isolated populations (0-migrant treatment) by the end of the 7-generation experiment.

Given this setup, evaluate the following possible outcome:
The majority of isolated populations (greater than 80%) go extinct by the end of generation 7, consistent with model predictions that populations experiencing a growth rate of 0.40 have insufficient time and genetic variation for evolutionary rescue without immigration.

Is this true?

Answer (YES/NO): NO